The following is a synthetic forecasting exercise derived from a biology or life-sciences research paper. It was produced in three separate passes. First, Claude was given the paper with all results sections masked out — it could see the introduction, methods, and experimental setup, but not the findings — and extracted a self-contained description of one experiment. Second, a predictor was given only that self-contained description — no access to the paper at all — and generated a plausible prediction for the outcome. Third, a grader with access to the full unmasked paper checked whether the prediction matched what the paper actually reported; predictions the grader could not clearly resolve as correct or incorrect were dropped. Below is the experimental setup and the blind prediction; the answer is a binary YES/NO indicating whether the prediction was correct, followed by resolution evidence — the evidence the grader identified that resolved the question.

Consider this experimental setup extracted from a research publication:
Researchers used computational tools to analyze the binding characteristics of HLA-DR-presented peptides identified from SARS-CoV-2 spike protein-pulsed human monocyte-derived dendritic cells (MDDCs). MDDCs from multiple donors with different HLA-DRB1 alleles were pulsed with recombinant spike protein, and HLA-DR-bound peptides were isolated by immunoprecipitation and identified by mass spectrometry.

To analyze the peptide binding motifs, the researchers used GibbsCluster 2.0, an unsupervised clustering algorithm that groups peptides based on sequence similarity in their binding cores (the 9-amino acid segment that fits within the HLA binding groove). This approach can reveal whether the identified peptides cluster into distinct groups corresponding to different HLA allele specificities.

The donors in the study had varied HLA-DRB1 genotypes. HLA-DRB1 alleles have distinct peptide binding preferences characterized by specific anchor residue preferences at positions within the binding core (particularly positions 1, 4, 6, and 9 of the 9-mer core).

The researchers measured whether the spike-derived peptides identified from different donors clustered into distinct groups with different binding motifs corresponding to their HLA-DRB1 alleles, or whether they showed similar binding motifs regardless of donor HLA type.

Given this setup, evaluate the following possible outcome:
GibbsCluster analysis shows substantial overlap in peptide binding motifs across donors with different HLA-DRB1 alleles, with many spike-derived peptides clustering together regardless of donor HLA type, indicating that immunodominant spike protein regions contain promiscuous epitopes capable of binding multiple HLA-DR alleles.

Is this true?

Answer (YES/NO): NO